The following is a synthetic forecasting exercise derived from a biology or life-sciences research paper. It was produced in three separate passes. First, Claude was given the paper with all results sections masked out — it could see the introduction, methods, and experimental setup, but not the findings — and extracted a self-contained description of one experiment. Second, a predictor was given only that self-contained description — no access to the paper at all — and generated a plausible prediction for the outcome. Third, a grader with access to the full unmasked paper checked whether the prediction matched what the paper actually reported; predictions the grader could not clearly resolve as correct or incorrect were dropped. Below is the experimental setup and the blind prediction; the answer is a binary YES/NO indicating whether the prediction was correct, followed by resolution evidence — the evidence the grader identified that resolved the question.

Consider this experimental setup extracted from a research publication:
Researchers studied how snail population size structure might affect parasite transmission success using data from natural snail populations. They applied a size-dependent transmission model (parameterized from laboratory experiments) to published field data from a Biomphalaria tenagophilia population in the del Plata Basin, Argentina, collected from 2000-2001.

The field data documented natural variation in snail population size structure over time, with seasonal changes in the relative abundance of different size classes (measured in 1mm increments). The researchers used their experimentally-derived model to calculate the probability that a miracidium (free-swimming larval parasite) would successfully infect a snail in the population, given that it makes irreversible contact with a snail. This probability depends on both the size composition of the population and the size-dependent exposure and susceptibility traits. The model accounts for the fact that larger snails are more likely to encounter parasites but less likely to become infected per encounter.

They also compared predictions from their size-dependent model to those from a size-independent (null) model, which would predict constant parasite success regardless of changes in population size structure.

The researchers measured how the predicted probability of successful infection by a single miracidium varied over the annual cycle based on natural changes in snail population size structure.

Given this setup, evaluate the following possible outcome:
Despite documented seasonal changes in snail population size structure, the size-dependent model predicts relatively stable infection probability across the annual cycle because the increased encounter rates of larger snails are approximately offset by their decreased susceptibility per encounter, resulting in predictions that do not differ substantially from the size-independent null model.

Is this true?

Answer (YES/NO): NO